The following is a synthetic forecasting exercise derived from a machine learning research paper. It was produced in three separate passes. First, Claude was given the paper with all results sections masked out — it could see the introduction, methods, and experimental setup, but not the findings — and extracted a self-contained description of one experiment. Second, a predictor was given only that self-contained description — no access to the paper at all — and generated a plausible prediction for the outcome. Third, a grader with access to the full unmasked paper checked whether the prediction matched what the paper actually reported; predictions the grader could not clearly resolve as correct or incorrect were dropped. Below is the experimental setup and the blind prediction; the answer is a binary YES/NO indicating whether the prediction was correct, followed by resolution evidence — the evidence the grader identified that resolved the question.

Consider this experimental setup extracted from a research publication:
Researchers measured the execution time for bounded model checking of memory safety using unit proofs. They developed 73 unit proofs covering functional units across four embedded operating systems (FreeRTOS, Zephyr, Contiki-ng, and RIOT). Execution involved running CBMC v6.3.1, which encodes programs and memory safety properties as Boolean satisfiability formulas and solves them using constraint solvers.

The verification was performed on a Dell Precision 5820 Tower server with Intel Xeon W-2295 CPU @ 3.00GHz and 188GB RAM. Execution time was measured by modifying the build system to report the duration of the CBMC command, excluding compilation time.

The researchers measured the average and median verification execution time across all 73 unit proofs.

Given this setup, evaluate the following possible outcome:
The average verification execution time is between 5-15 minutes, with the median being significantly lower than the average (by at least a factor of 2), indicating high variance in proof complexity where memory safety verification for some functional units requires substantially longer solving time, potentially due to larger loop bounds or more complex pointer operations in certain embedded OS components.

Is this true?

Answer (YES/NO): NO